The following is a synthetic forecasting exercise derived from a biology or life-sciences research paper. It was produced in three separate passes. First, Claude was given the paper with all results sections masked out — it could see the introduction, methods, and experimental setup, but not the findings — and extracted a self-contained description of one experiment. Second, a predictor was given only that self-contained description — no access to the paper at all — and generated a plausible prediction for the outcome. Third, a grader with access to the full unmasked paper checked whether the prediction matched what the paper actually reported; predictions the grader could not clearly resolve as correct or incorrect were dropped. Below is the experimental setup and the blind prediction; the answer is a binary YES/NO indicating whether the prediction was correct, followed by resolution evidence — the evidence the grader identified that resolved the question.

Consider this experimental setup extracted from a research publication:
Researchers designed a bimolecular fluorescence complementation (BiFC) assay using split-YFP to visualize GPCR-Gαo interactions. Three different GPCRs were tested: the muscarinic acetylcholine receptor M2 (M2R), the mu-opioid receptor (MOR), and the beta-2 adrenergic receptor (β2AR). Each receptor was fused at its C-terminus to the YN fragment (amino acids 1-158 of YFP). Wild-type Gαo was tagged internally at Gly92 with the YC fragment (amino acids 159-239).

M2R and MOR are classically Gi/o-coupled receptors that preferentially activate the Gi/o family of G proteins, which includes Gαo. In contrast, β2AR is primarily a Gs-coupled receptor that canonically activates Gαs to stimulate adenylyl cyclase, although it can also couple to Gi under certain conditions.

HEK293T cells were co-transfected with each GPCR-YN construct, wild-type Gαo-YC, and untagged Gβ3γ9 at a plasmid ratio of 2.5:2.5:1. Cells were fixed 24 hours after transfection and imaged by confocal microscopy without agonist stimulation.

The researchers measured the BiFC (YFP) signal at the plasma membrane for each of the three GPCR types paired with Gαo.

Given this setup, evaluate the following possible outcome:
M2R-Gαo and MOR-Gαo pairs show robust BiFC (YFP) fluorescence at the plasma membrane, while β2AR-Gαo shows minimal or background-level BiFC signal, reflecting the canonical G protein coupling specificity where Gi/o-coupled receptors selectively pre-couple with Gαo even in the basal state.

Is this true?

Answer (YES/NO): NO